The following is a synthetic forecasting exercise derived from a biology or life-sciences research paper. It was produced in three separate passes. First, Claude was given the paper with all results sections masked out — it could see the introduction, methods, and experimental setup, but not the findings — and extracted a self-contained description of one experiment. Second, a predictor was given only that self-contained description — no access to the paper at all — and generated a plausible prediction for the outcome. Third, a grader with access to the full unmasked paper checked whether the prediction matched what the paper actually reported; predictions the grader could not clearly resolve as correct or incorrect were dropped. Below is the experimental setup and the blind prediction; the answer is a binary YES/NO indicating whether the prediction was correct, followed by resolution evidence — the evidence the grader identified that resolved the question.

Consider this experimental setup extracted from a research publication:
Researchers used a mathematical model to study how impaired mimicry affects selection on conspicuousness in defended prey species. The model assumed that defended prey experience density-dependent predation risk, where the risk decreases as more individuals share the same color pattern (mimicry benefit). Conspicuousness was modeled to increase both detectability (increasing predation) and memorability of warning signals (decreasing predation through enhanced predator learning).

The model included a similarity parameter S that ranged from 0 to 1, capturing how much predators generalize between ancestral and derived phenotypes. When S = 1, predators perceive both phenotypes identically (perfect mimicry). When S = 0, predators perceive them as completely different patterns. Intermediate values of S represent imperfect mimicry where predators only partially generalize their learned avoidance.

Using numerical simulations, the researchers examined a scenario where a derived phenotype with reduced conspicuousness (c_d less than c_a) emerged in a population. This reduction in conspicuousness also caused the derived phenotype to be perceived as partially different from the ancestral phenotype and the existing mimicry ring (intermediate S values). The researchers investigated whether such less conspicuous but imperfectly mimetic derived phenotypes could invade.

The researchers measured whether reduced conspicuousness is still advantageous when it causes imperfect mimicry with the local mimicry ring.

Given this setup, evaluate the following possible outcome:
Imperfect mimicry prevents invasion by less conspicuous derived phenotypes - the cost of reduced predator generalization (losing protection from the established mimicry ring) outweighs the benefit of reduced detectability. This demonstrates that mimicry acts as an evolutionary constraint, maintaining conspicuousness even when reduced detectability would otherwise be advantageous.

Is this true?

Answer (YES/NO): NO